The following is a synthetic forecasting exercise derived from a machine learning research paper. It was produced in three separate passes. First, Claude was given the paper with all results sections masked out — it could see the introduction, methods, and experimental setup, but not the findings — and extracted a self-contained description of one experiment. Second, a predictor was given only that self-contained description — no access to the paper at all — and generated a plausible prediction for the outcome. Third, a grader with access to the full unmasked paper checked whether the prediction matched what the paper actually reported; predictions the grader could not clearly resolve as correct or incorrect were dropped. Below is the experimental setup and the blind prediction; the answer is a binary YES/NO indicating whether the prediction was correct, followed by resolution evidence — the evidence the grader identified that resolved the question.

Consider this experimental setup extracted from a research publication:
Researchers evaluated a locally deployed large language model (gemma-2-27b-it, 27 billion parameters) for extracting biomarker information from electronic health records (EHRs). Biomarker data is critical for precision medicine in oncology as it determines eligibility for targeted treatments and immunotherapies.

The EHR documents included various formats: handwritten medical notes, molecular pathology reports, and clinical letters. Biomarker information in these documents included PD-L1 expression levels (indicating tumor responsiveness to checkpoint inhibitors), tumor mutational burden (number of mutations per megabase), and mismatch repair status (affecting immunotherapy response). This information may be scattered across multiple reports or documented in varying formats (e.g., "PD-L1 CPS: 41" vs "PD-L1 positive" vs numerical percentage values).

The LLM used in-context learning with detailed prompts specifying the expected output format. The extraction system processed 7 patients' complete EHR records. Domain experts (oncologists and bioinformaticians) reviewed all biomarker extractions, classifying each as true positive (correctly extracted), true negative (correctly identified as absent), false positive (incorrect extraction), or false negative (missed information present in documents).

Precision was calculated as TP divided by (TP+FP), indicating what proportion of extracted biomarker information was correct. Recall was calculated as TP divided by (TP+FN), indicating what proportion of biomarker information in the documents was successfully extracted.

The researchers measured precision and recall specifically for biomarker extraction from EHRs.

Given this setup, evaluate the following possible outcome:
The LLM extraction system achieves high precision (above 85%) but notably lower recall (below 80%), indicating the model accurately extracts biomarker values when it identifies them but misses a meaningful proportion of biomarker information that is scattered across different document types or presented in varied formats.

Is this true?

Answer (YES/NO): YES